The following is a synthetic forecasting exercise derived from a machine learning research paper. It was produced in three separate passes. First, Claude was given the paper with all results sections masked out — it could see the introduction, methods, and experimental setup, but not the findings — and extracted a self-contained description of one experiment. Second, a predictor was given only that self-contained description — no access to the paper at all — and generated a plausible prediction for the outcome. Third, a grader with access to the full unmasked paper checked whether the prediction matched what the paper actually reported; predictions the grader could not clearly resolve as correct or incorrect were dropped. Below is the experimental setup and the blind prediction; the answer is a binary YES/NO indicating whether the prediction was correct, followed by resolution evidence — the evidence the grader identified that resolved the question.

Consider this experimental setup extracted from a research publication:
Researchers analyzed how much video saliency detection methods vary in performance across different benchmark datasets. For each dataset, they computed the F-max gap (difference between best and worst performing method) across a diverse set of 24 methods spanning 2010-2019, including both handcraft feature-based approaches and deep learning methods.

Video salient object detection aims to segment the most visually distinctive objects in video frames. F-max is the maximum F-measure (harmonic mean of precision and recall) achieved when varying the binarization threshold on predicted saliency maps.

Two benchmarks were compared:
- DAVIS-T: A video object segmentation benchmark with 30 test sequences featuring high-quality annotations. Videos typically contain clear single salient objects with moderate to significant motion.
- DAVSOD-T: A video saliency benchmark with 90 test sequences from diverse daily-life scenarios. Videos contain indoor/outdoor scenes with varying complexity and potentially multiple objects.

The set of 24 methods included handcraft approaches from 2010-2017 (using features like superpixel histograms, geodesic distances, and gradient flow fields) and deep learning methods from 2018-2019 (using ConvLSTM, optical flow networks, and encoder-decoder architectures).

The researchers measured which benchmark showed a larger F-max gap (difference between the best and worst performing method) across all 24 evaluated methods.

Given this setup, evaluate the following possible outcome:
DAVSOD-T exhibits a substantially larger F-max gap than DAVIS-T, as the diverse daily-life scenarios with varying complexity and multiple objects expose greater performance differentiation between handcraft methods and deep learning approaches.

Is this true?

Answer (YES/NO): NO